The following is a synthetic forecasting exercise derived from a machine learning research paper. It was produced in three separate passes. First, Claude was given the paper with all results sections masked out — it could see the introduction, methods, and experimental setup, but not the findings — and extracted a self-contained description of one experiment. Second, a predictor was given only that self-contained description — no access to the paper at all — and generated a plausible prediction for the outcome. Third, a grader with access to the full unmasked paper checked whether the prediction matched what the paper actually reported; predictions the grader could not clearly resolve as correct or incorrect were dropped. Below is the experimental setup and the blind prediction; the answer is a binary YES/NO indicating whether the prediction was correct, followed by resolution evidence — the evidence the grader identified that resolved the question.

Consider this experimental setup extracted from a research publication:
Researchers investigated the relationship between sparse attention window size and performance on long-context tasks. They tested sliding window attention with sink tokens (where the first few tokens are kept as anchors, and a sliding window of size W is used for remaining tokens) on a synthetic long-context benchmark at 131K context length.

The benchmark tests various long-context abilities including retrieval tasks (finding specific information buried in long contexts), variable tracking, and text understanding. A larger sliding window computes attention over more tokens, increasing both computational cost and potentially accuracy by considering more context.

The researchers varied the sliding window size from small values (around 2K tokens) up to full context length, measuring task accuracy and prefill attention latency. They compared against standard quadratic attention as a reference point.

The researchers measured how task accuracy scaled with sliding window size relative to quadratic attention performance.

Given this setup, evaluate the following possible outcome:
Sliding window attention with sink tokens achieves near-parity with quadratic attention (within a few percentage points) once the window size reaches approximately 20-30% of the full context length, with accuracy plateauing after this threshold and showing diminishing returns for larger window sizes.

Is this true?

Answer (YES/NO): NO